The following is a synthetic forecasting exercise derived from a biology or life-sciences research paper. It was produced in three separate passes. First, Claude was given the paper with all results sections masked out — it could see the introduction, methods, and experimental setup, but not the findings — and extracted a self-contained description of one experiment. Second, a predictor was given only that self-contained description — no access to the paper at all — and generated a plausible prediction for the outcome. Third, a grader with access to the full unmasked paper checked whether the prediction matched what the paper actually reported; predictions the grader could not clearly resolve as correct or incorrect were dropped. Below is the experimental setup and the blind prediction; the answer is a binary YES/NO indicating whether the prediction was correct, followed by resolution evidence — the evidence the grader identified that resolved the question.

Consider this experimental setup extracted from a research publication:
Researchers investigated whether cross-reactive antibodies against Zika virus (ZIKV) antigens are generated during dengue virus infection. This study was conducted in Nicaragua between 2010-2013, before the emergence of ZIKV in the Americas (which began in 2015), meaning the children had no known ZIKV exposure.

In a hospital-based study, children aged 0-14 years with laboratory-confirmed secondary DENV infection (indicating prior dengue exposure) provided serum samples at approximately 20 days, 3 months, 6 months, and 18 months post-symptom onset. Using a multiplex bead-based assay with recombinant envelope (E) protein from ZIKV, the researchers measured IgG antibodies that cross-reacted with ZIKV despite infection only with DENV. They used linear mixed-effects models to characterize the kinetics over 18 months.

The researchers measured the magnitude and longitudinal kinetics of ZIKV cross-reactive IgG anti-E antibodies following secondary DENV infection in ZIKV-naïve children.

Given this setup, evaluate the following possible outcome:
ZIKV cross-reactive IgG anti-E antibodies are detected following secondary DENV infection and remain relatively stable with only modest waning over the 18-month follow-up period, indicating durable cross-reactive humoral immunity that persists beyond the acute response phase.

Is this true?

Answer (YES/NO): NO